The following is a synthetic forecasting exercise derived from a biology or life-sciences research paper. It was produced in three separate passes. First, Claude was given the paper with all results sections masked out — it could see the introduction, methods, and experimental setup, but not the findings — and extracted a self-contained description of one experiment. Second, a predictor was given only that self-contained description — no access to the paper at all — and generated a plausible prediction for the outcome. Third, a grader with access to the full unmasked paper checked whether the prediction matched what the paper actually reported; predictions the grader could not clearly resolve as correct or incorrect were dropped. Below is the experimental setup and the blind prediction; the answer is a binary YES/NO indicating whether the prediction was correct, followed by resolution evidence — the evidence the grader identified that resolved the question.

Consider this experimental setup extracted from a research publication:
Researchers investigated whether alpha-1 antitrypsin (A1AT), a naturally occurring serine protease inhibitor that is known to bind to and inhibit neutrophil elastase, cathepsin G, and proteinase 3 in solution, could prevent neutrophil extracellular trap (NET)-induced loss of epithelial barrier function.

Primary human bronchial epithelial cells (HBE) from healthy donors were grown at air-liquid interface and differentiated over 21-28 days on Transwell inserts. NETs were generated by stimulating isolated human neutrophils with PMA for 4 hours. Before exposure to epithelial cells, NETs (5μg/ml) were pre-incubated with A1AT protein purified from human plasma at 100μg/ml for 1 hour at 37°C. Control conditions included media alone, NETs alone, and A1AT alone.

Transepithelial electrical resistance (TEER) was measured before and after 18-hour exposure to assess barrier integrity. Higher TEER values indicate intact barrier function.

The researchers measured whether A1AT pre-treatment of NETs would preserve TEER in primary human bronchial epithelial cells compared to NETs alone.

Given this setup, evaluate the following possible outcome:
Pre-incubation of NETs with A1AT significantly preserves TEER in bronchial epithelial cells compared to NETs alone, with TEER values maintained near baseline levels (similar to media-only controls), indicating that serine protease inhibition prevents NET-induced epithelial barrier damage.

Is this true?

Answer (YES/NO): NO